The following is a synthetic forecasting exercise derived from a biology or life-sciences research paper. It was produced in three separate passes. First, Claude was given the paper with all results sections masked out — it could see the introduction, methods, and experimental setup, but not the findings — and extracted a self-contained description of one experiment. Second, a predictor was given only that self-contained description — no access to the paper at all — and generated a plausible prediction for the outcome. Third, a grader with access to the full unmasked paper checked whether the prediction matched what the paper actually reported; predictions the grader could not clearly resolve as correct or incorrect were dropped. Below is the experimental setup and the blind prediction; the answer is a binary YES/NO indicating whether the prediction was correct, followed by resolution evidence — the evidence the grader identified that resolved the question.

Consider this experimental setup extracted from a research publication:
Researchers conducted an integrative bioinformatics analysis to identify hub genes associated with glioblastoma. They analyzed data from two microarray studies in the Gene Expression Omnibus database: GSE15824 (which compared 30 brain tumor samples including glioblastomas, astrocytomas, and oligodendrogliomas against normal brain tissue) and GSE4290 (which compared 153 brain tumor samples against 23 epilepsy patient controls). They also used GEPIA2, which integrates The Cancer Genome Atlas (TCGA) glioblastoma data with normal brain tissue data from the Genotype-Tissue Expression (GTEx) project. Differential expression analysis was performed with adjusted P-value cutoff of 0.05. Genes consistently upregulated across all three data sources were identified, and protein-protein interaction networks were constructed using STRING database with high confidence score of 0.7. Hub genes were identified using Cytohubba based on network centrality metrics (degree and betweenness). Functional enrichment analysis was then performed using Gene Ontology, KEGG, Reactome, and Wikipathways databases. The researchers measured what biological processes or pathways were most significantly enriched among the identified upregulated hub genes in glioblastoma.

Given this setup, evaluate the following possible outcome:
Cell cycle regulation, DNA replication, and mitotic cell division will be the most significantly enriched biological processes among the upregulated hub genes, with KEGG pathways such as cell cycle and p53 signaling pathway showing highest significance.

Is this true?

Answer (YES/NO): NO